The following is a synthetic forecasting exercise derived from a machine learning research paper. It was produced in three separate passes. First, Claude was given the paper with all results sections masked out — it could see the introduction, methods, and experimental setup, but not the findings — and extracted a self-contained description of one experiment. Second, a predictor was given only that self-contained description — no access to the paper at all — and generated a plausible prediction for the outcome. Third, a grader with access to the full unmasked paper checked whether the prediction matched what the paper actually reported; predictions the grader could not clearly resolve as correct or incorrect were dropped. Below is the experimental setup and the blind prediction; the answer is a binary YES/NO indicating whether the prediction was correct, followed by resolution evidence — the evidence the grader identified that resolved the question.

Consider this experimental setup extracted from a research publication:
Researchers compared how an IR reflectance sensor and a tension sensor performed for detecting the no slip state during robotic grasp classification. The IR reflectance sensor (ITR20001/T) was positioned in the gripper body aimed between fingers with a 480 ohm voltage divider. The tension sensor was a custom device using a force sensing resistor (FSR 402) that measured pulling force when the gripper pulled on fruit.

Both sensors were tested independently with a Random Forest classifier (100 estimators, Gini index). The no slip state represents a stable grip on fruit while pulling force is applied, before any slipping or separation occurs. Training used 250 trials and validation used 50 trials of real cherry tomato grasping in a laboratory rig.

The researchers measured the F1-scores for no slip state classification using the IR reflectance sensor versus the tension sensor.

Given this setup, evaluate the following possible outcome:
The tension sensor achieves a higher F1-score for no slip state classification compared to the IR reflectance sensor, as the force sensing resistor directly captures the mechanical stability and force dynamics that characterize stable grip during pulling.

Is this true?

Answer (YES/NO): NO